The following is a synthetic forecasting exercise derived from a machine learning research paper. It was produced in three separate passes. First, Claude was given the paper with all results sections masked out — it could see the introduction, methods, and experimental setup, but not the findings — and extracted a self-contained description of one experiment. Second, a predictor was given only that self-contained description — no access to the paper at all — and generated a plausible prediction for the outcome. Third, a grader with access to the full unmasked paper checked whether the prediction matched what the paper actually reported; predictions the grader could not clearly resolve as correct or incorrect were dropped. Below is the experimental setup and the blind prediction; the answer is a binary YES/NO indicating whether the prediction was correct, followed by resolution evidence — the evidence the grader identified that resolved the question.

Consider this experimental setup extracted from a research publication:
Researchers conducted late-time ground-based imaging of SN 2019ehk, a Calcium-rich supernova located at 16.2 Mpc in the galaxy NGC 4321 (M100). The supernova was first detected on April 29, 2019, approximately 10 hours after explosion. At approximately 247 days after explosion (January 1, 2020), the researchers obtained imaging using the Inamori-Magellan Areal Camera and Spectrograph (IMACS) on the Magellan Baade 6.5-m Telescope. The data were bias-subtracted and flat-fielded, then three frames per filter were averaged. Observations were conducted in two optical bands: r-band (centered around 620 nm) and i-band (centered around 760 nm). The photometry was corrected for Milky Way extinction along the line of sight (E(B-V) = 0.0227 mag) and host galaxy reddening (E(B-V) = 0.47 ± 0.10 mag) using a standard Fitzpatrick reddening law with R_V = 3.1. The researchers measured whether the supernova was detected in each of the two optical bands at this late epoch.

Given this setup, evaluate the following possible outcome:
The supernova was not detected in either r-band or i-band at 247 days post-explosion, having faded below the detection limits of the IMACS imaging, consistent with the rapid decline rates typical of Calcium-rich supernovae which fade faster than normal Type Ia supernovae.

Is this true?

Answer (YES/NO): NO